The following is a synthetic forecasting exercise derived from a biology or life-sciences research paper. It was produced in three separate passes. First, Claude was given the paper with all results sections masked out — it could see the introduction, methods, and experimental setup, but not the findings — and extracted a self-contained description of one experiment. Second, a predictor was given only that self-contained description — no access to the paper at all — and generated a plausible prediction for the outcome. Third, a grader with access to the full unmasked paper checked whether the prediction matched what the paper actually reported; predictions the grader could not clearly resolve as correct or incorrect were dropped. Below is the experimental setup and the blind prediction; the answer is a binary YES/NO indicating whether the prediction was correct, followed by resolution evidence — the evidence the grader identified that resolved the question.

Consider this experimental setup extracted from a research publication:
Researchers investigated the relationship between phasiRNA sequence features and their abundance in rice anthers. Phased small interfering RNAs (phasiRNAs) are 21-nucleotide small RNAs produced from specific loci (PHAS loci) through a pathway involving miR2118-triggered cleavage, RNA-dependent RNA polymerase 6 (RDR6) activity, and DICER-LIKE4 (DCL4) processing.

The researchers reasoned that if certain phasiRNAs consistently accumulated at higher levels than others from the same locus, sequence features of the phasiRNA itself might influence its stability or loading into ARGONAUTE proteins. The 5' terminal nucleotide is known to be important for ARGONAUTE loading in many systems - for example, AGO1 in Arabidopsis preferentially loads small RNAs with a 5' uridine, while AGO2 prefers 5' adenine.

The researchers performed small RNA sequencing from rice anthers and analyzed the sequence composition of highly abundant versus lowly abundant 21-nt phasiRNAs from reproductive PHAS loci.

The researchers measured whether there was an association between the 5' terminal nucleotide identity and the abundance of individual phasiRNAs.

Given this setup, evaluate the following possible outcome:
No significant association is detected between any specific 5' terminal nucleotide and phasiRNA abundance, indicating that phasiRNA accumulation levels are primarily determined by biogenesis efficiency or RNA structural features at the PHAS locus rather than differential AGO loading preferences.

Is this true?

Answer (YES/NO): NO